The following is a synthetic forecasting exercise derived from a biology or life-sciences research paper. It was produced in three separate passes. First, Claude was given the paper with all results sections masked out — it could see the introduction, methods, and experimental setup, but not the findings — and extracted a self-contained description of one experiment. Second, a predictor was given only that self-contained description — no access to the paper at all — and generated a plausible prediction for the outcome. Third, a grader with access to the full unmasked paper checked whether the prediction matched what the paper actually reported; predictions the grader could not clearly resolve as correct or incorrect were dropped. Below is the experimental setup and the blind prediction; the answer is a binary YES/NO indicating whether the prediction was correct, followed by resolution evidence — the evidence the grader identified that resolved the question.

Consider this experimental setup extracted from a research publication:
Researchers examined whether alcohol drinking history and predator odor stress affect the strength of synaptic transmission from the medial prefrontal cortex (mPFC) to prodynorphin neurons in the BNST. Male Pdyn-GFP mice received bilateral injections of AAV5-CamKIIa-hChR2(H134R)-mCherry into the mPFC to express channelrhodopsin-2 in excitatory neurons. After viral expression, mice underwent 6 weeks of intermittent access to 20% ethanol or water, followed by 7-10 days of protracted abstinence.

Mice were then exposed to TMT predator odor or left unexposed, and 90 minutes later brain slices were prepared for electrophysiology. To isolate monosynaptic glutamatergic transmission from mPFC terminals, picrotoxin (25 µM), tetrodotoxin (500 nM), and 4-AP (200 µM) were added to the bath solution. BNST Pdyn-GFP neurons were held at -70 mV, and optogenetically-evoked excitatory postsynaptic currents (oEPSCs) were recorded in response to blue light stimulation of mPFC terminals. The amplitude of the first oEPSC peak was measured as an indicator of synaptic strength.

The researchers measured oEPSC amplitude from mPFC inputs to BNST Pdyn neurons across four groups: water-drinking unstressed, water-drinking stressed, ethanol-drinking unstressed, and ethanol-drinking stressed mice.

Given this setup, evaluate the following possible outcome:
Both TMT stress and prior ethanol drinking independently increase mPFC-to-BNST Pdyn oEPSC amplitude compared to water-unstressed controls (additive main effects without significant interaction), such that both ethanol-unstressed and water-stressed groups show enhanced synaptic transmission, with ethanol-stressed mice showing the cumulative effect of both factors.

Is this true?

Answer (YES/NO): NO